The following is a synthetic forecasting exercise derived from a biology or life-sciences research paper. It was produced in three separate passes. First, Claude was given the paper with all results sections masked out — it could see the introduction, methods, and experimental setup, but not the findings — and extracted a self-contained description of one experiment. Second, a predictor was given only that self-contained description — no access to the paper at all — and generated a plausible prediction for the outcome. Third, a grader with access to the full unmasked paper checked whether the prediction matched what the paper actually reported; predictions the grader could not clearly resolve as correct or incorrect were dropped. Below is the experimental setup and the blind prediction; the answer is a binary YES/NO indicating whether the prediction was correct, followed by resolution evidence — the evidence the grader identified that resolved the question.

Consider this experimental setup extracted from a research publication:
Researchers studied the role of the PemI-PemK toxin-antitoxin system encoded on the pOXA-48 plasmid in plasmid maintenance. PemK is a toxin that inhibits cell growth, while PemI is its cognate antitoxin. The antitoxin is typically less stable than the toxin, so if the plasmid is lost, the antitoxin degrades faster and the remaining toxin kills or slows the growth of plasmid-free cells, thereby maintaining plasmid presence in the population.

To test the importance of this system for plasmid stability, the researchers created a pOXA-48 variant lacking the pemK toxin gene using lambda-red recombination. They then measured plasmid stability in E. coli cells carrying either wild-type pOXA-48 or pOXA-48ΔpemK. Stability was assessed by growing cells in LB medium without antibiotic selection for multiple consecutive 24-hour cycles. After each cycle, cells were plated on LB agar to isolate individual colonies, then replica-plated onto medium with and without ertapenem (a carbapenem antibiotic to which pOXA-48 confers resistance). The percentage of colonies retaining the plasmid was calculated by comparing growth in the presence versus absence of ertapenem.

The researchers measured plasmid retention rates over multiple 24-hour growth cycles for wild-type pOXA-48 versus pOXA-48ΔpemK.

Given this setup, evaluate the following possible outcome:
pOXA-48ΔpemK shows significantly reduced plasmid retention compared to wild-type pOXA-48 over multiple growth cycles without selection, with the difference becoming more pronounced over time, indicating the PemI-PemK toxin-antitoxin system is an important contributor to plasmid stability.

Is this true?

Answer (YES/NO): YES